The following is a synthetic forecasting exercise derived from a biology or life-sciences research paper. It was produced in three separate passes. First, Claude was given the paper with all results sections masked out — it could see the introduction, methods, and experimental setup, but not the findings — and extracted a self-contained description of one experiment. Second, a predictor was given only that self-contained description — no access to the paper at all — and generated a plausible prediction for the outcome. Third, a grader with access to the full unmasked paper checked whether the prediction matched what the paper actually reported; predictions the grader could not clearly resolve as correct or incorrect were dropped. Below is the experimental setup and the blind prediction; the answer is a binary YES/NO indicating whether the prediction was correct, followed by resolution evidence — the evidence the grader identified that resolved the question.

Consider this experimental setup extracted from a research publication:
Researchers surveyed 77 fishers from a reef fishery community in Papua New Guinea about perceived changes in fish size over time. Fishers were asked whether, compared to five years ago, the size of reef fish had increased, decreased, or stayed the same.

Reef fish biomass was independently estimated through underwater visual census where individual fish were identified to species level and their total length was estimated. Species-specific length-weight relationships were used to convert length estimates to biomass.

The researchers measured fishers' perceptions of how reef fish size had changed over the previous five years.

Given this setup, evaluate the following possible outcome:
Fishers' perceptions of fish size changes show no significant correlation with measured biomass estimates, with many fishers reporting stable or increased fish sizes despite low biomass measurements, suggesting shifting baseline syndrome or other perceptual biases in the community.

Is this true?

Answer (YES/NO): NO